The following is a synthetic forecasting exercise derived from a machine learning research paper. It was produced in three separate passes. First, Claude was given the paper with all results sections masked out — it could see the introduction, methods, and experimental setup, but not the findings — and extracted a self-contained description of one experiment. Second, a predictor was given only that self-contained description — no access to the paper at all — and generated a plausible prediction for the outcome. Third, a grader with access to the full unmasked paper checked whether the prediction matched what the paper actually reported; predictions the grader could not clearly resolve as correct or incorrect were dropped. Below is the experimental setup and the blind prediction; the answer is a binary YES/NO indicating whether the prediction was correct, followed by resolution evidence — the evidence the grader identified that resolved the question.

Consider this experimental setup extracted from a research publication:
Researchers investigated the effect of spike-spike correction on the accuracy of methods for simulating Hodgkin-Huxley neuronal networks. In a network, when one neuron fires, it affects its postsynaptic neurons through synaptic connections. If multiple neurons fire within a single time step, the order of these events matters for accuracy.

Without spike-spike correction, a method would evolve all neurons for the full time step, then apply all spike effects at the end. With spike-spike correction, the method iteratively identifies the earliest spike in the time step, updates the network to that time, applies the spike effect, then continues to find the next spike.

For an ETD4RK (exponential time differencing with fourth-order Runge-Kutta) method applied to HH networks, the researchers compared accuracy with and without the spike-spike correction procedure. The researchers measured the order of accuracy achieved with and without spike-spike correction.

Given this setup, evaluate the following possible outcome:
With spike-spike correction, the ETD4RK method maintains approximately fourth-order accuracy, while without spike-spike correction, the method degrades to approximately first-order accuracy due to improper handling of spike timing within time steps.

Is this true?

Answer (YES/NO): YES